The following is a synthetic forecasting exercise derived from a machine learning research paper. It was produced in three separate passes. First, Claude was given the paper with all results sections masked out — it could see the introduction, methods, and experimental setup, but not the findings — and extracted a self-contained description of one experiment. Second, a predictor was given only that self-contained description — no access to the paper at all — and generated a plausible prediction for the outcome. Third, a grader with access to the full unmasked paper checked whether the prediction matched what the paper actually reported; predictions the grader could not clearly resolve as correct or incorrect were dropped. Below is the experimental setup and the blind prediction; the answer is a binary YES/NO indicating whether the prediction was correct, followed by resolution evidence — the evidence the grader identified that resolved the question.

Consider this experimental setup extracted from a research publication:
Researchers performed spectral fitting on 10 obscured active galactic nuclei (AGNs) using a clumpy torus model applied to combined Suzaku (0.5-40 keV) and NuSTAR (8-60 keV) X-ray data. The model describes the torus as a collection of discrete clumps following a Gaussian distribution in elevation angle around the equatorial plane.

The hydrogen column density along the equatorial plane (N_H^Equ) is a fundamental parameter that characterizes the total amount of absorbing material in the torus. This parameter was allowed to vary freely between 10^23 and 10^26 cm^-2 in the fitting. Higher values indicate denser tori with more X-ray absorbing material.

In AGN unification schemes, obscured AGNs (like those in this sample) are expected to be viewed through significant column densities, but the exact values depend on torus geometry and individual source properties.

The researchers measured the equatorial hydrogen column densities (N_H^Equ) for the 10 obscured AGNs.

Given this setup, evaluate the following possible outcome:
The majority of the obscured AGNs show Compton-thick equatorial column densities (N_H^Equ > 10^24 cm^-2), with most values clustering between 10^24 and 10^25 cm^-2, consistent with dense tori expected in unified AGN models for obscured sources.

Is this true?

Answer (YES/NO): YES